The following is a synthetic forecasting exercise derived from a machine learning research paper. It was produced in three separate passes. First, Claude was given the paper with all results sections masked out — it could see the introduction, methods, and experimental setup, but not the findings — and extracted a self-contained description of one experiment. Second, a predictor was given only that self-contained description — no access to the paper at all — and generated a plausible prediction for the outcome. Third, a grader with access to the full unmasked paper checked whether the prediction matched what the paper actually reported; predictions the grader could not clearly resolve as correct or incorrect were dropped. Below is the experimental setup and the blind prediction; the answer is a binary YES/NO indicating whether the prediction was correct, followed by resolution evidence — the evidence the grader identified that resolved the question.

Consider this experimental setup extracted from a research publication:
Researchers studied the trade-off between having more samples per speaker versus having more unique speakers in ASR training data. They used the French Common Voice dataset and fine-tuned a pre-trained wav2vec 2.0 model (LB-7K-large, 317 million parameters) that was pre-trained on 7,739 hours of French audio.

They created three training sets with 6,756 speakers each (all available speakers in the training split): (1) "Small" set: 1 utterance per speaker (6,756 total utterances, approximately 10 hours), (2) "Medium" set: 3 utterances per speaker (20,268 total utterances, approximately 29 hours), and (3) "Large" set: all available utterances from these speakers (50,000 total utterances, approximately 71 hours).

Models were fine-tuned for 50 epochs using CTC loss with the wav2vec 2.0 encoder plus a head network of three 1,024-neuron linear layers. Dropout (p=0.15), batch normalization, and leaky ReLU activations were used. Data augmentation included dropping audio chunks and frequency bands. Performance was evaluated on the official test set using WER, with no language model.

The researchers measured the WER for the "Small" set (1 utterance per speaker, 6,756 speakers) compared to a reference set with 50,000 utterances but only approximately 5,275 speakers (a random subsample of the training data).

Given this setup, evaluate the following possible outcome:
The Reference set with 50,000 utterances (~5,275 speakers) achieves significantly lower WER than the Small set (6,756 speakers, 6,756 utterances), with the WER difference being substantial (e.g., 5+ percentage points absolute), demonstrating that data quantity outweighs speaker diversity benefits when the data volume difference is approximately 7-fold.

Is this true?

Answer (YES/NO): NO